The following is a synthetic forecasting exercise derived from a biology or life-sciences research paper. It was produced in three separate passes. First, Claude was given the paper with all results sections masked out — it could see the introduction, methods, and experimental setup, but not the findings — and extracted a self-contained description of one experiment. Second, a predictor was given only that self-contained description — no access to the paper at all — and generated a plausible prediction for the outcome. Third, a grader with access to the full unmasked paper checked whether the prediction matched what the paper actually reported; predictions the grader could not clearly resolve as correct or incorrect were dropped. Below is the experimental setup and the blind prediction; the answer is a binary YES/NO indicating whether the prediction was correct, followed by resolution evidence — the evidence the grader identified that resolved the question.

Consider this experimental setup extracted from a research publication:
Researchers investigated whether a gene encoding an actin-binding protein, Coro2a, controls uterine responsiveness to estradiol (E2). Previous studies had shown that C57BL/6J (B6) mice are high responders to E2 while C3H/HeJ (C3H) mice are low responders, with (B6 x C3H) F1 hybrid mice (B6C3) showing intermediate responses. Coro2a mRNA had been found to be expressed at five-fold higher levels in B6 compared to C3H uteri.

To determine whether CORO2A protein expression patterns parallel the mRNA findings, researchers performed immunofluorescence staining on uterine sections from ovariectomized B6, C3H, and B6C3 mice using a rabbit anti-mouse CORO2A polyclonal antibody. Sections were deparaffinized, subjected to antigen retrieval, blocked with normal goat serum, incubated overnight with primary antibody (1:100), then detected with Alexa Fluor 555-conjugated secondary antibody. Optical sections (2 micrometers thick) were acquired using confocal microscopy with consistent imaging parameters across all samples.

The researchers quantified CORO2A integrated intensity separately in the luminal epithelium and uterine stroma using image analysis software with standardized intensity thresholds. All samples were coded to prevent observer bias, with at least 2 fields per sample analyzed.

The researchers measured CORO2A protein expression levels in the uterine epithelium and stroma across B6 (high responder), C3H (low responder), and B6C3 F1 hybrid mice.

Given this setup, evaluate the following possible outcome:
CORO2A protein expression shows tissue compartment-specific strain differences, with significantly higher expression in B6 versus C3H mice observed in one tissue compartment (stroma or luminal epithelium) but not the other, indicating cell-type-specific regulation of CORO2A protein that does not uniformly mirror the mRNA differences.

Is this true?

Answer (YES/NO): NO